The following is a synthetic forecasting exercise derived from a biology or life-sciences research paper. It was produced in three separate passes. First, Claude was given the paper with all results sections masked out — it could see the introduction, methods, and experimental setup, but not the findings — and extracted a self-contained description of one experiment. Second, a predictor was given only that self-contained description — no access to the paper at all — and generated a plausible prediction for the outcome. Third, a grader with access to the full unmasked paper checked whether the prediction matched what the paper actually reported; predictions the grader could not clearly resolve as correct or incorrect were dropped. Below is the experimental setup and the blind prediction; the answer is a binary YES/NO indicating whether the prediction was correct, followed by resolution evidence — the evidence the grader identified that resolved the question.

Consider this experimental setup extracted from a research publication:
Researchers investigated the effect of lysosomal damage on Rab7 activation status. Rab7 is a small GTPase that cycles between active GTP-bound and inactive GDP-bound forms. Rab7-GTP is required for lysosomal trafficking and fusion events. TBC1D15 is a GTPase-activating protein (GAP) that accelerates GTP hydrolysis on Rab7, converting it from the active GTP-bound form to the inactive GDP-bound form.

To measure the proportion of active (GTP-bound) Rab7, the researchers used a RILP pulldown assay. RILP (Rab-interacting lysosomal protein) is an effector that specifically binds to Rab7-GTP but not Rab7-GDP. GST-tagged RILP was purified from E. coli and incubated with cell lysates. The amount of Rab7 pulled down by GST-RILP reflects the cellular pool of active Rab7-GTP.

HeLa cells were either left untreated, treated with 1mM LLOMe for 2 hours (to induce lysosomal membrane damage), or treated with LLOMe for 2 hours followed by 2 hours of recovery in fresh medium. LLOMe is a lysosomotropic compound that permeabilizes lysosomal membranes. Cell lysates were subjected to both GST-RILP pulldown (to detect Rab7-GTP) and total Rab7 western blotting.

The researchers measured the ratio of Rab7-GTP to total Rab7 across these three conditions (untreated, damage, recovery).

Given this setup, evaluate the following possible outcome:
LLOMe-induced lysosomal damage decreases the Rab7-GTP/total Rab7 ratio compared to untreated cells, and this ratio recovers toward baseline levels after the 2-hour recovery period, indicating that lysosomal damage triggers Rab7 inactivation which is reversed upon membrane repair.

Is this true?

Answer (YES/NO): NO